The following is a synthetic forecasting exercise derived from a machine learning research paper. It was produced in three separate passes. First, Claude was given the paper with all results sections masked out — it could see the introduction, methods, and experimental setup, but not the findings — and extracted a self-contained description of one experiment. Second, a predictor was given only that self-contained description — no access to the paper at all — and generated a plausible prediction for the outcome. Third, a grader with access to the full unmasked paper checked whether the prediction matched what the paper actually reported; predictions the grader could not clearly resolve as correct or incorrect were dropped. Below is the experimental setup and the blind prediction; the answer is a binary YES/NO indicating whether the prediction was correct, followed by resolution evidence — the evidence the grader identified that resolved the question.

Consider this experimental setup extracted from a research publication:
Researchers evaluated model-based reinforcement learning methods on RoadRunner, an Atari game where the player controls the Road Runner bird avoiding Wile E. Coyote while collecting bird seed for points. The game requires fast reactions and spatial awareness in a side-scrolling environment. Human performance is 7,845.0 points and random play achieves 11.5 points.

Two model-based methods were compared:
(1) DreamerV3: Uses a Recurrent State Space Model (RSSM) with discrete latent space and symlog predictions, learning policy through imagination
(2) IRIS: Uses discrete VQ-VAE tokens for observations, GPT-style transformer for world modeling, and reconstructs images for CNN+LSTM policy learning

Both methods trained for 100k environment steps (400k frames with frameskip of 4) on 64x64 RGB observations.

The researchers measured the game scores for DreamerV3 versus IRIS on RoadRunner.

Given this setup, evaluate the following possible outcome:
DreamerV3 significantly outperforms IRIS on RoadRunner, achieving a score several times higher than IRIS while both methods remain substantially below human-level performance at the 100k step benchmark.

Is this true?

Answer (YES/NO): NO